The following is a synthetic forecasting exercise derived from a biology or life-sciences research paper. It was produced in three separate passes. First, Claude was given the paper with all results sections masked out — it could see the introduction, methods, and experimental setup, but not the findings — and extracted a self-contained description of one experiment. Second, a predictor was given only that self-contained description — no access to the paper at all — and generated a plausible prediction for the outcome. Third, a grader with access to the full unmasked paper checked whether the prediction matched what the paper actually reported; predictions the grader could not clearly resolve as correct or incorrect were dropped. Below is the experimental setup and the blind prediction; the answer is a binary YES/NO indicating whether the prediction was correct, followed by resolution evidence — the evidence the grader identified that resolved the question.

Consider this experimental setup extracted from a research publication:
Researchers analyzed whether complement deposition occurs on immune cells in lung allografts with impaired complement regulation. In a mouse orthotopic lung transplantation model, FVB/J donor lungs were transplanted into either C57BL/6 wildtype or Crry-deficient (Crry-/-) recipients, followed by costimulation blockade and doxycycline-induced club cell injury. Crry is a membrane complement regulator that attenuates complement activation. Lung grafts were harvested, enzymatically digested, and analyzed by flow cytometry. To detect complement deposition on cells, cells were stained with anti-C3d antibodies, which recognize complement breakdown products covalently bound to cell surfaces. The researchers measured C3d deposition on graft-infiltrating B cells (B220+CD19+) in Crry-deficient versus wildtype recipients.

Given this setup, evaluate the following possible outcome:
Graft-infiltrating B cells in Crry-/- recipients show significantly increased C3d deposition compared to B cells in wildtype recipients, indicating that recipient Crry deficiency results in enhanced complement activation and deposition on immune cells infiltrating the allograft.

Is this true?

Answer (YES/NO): YES